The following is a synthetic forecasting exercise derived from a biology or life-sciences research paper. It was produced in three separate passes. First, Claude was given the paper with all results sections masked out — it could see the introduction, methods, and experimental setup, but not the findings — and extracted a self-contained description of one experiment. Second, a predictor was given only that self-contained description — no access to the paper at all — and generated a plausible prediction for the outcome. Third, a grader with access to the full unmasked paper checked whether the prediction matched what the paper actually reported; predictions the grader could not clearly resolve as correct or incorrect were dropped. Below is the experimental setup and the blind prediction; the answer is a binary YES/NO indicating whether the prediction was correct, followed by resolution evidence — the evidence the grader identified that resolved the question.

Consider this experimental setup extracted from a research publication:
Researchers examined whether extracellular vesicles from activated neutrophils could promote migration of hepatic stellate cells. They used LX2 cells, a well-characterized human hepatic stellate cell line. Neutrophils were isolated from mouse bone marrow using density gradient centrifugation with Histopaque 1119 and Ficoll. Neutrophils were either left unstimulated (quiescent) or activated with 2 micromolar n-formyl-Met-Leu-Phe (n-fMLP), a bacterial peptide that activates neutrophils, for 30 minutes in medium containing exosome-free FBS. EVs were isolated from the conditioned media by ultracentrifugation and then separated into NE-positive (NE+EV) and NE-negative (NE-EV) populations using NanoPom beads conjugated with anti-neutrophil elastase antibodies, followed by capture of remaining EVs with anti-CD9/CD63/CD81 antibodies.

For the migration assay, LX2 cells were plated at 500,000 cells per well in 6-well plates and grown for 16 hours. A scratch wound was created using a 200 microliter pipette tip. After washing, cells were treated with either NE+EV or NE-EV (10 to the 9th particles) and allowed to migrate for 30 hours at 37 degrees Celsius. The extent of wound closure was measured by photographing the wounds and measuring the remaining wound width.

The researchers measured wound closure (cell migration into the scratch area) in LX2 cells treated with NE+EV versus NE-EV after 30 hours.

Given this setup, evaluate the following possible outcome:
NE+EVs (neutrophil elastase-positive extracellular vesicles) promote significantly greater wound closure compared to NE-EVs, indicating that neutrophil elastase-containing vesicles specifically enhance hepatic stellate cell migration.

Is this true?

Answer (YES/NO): YES